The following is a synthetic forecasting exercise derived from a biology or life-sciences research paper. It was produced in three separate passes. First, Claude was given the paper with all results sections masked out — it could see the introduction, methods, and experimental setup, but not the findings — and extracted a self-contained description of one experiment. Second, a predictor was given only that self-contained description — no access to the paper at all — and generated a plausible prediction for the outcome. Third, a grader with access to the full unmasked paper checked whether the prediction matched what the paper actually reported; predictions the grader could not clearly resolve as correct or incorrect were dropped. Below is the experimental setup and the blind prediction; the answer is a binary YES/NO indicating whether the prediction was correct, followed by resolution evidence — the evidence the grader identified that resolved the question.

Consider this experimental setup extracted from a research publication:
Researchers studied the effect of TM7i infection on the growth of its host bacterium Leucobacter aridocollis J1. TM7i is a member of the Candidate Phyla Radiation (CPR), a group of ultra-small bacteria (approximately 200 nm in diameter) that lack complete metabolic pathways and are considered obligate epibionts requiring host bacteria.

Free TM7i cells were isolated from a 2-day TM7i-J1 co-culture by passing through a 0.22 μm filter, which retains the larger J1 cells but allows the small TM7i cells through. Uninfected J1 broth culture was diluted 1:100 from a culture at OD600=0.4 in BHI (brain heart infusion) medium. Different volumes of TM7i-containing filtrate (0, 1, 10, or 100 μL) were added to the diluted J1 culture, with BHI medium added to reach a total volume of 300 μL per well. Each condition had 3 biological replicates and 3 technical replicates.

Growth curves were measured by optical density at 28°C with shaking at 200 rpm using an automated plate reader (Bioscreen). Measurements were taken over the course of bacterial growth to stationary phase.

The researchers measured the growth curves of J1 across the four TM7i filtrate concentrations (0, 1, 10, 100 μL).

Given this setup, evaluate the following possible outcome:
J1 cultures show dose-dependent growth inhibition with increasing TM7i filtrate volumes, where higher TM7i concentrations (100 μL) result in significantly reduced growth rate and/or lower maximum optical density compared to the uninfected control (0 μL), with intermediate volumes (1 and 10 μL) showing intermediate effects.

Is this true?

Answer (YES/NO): NO